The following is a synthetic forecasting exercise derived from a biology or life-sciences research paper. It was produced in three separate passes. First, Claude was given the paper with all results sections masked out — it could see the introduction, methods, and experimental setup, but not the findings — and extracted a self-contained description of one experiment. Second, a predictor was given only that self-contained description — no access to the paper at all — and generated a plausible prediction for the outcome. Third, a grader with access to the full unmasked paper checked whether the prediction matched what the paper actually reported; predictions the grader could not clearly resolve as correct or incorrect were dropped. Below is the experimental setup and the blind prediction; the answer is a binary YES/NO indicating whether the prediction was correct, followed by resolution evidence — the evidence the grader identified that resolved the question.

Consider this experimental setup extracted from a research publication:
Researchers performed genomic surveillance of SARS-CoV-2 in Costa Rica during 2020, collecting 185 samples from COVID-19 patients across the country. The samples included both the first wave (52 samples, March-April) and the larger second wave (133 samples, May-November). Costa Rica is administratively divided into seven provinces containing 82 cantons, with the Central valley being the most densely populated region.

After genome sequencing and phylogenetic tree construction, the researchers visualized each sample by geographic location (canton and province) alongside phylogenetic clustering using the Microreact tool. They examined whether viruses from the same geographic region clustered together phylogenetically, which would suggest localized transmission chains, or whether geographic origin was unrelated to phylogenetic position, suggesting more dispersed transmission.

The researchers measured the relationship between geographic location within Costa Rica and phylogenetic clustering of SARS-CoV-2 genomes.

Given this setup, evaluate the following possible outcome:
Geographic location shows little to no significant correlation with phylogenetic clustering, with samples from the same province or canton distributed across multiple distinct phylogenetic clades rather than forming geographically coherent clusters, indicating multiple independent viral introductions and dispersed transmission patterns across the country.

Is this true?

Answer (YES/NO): YES